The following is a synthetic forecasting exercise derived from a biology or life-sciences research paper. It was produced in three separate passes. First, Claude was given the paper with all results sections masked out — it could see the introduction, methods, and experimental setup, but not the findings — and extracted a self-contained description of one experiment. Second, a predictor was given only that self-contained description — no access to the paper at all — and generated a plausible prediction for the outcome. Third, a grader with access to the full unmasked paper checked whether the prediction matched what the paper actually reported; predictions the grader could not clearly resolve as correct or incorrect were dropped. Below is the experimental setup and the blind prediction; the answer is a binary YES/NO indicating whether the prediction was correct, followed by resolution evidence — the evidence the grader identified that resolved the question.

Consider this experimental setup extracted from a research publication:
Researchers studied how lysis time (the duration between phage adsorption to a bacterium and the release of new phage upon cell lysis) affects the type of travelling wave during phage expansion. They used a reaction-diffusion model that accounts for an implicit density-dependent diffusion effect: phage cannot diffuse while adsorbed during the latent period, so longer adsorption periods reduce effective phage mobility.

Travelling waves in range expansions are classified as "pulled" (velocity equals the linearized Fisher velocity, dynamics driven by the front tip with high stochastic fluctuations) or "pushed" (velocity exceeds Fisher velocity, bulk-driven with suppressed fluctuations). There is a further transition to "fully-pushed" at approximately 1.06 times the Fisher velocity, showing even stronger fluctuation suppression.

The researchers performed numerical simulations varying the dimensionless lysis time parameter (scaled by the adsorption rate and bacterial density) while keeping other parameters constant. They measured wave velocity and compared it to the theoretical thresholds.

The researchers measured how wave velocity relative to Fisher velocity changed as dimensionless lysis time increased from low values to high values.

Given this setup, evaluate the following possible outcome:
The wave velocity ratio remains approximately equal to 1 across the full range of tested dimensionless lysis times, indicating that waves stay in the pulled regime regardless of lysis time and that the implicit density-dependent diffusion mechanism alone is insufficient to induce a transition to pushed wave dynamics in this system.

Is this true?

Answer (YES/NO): NO